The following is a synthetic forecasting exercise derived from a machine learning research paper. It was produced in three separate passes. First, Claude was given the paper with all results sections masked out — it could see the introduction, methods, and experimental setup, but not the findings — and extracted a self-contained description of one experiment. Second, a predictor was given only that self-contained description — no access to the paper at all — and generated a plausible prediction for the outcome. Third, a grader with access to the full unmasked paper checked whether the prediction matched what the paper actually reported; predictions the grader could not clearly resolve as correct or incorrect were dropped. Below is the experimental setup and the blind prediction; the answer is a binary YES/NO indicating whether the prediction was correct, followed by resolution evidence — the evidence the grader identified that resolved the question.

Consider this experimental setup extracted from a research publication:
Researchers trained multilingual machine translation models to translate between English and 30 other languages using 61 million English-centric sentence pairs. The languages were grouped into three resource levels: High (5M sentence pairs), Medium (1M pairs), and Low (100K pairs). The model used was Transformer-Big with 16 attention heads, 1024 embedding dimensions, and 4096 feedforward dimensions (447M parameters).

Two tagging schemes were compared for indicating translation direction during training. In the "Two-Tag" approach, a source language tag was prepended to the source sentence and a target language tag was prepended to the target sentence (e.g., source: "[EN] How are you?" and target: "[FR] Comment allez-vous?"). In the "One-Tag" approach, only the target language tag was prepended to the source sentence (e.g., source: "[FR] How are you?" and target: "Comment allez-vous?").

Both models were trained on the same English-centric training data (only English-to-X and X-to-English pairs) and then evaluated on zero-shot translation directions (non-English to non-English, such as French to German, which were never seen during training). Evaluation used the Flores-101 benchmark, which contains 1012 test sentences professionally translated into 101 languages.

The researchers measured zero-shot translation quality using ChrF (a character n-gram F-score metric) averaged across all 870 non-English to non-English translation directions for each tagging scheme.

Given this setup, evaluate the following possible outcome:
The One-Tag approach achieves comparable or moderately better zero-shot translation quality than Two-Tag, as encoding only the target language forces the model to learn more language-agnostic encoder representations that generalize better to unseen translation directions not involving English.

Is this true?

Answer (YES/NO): NO